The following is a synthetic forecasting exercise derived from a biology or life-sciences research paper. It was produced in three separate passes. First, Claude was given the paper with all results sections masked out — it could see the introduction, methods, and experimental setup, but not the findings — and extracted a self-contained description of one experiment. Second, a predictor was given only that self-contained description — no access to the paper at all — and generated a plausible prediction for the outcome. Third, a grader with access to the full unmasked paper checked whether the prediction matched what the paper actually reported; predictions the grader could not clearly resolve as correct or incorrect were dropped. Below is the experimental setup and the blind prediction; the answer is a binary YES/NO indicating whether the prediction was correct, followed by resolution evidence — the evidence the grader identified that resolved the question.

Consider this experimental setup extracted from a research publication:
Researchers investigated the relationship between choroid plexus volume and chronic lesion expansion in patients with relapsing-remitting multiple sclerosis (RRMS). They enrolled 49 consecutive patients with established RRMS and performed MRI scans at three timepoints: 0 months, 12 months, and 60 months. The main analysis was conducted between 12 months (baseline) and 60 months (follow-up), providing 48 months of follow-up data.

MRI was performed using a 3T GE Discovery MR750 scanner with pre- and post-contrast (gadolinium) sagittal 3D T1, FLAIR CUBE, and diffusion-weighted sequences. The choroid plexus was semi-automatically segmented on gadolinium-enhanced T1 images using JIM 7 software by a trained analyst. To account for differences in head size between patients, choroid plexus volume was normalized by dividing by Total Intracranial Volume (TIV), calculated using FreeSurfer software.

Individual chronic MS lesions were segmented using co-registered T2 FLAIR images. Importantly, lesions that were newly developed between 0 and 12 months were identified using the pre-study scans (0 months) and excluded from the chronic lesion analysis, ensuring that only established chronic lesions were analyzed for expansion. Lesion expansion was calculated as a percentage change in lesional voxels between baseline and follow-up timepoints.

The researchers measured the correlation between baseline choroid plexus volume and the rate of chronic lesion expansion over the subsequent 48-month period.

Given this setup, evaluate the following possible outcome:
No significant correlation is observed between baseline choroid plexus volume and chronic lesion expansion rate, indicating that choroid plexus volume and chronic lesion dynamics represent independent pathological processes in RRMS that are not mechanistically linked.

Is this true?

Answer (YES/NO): NO